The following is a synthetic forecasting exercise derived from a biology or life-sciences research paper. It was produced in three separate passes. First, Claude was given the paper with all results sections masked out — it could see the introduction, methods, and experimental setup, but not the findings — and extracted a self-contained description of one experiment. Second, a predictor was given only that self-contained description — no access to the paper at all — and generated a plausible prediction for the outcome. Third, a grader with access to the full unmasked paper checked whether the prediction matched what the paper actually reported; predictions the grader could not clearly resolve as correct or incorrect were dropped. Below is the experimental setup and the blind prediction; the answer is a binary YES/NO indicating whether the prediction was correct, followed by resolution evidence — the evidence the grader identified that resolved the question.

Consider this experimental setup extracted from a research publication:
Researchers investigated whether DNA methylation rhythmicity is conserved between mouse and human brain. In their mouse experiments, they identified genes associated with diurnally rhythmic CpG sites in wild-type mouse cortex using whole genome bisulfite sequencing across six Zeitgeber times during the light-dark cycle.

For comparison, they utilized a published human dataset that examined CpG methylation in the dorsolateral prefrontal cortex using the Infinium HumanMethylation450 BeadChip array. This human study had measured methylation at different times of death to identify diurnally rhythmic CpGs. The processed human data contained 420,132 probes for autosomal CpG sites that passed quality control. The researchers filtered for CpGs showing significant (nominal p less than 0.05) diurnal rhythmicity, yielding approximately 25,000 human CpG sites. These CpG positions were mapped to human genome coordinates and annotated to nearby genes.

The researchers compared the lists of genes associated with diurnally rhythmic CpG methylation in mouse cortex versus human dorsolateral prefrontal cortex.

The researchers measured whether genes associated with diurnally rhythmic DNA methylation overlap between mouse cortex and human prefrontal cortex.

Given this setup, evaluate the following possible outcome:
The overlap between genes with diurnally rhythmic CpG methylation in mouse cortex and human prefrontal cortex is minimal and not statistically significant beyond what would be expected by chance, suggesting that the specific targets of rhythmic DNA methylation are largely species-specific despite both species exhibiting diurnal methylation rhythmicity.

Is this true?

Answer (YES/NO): NO